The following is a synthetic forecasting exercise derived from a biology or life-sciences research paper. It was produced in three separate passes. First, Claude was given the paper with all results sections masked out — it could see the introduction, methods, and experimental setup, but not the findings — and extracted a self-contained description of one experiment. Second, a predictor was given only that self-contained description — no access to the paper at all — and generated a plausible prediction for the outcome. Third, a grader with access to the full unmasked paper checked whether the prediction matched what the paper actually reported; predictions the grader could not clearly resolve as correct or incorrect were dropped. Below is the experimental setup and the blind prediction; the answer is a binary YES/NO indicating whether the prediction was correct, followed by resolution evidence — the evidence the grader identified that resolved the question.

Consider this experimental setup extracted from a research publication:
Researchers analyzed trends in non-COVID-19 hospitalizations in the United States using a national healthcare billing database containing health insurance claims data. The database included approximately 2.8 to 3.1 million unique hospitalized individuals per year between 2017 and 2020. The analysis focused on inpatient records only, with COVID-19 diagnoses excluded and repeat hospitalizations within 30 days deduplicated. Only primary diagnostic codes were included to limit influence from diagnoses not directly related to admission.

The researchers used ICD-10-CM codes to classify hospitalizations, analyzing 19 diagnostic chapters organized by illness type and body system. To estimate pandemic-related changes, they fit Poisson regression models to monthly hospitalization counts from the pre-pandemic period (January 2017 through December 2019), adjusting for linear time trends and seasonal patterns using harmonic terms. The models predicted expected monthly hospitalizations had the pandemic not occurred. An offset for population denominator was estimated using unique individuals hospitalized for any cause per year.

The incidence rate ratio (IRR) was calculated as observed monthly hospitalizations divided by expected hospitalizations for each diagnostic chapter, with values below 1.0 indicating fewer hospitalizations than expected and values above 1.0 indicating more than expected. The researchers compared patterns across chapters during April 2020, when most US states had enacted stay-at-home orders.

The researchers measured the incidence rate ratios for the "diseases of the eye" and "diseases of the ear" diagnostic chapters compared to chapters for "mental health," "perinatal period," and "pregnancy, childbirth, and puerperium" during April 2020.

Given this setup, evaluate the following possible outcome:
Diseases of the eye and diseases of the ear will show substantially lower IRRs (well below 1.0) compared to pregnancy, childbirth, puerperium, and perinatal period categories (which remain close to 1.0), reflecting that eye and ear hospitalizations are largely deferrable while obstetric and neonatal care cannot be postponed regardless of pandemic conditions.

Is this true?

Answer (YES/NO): YES